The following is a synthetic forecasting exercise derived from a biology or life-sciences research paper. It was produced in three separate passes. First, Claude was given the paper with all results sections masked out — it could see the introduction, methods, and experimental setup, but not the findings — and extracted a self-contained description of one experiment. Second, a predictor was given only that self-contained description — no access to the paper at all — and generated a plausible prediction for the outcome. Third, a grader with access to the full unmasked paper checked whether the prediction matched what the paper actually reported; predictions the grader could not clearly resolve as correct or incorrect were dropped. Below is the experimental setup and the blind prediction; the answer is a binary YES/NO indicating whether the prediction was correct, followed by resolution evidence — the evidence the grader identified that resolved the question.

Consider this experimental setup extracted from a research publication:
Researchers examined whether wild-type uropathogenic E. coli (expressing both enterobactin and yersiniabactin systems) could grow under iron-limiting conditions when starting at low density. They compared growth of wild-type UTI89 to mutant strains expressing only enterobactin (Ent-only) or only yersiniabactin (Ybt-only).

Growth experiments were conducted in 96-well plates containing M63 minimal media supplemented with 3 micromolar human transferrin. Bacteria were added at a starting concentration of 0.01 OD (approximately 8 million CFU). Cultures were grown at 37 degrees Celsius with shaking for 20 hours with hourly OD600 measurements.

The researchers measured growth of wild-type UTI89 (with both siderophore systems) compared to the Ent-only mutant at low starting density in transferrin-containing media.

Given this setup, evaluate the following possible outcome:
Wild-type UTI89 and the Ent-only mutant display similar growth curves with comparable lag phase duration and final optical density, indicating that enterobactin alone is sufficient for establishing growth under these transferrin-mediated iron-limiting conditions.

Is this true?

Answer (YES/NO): YES